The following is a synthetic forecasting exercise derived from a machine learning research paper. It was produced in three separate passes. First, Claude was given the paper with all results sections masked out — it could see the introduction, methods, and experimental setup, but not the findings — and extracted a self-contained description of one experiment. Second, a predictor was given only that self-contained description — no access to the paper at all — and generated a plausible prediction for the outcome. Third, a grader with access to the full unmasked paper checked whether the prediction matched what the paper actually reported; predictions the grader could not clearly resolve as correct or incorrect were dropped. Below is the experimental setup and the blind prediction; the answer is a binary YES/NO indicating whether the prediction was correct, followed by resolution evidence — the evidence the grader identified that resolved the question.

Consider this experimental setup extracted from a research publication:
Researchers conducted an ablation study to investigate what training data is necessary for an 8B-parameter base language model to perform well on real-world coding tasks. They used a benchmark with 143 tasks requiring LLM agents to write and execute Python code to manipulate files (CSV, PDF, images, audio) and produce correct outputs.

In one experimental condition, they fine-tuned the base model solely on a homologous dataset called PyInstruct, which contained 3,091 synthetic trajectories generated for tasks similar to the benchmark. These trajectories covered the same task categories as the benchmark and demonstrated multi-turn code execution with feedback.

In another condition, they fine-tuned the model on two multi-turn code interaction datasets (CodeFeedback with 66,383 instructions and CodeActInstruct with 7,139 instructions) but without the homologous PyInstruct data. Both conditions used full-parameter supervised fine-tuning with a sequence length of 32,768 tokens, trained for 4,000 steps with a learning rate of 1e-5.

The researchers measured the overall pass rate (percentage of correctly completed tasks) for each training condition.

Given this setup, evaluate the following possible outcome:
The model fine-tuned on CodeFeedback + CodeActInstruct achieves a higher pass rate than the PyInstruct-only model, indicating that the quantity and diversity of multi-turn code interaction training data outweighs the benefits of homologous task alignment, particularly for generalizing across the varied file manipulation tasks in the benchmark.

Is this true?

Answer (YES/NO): YES